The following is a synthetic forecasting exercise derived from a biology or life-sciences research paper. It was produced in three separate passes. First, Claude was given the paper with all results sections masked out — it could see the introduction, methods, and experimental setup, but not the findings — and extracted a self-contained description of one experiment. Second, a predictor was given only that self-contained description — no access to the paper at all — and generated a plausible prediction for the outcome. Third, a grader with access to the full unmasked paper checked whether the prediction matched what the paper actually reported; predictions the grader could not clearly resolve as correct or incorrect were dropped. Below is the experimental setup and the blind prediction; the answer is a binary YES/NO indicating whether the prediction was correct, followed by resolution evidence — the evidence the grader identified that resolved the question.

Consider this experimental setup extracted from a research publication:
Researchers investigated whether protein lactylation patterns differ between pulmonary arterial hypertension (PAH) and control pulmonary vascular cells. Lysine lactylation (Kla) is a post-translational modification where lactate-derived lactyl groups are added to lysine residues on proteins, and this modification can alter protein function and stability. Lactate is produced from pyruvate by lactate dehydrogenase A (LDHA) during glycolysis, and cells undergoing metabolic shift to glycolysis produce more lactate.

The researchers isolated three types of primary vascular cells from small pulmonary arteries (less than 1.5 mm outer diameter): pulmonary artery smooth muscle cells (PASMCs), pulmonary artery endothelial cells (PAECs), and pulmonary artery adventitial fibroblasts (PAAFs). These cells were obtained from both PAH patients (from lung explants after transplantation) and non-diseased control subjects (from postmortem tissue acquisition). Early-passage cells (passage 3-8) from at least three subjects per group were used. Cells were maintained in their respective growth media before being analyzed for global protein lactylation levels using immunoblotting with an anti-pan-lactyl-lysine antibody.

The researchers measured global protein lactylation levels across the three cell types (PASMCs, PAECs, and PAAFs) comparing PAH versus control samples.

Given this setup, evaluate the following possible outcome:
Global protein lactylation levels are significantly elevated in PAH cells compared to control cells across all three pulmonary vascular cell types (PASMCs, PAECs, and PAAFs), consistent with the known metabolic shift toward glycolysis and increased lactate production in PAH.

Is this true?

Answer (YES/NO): NO